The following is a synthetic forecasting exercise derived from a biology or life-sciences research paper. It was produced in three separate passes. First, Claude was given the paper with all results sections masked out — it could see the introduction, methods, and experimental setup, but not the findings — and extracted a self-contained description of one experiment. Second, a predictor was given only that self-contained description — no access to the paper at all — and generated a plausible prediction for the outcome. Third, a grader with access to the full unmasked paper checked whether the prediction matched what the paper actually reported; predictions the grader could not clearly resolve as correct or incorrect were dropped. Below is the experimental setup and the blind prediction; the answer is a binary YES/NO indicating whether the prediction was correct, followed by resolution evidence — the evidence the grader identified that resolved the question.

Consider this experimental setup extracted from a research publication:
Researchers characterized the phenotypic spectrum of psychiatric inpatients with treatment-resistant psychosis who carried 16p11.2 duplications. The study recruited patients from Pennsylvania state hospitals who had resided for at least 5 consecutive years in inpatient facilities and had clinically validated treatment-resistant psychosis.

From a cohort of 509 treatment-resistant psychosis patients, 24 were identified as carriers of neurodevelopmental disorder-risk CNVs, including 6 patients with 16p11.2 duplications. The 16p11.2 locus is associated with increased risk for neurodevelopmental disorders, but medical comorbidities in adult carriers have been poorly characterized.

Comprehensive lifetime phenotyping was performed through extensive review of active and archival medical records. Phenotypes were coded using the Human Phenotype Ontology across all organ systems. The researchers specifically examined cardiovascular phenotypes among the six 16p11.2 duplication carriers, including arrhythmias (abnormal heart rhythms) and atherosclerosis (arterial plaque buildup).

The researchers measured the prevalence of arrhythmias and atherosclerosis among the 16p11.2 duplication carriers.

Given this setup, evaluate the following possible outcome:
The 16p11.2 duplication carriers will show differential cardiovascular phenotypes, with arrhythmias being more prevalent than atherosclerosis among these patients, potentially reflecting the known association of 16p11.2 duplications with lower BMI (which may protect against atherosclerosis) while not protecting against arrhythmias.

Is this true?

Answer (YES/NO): NO